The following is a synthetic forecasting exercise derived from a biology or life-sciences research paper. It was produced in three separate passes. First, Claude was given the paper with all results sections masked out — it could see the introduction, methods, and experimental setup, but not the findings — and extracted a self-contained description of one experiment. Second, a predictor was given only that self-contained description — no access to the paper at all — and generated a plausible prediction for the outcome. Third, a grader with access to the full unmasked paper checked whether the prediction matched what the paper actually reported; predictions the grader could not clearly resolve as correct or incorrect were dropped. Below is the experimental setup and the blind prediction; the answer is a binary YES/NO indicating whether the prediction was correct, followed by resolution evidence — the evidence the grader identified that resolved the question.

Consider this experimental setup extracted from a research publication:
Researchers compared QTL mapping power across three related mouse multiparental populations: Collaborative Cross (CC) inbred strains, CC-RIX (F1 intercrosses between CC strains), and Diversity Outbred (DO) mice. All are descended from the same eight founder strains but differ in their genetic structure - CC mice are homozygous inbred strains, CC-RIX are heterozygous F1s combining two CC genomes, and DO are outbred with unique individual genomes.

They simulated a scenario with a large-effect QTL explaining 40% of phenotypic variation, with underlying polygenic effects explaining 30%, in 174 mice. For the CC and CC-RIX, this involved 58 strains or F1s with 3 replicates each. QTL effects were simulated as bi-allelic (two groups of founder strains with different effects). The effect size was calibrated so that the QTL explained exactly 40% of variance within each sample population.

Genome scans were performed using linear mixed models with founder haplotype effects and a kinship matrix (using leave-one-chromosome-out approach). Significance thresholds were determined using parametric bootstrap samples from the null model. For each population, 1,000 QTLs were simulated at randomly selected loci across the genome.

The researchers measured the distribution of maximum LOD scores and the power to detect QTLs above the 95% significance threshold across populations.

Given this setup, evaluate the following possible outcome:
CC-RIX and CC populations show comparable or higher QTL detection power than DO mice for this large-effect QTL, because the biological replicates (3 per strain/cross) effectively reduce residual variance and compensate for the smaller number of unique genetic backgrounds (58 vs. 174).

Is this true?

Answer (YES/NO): NO